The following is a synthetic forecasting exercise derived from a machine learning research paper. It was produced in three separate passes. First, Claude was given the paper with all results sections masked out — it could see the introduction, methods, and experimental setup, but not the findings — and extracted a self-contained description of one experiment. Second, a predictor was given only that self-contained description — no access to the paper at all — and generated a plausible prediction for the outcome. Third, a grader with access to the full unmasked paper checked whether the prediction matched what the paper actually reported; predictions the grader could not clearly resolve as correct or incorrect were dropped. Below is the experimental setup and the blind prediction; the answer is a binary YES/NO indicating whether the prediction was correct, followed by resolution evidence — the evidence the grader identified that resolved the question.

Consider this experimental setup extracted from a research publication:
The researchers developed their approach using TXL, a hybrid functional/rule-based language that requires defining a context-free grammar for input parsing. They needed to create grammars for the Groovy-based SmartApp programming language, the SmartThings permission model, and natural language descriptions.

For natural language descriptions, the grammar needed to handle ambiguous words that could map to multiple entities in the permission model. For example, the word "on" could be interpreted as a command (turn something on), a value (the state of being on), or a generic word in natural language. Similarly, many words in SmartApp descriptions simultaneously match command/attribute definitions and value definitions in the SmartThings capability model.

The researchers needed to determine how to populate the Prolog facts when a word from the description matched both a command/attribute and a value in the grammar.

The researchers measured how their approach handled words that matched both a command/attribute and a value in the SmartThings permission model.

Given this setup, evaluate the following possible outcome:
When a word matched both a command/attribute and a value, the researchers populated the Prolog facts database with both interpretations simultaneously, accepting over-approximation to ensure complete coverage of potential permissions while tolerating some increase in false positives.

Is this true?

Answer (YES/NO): NO